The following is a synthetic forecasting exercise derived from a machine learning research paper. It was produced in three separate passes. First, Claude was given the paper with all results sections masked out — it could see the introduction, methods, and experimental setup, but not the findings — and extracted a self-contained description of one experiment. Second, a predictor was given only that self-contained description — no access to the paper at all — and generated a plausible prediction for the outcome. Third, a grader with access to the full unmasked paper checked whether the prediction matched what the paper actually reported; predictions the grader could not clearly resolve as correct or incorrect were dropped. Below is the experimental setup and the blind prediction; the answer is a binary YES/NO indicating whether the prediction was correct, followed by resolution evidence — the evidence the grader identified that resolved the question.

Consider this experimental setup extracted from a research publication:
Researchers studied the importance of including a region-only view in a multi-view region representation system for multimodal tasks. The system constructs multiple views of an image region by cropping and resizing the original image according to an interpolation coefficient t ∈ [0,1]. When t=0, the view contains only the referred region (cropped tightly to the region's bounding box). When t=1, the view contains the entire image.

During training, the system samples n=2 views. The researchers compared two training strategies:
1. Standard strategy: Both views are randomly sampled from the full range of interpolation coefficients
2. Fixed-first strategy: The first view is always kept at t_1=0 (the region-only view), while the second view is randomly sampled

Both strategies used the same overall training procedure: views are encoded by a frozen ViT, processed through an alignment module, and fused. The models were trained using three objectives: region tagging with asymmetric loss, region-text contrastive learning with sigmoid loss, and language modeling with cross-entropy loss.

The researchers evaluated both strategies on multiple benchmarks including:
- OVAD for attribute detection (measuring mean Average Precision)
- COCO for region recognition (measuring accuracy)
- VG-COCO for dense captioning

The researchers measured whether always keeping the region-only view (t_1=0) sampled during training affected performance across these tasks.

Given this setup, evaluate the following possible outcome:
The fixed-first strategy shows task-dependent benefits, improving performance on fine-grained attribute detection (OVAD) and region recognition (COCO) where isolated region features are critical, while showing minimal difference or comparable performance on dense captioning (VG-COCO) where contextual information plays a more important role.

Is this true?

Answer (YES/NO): NO